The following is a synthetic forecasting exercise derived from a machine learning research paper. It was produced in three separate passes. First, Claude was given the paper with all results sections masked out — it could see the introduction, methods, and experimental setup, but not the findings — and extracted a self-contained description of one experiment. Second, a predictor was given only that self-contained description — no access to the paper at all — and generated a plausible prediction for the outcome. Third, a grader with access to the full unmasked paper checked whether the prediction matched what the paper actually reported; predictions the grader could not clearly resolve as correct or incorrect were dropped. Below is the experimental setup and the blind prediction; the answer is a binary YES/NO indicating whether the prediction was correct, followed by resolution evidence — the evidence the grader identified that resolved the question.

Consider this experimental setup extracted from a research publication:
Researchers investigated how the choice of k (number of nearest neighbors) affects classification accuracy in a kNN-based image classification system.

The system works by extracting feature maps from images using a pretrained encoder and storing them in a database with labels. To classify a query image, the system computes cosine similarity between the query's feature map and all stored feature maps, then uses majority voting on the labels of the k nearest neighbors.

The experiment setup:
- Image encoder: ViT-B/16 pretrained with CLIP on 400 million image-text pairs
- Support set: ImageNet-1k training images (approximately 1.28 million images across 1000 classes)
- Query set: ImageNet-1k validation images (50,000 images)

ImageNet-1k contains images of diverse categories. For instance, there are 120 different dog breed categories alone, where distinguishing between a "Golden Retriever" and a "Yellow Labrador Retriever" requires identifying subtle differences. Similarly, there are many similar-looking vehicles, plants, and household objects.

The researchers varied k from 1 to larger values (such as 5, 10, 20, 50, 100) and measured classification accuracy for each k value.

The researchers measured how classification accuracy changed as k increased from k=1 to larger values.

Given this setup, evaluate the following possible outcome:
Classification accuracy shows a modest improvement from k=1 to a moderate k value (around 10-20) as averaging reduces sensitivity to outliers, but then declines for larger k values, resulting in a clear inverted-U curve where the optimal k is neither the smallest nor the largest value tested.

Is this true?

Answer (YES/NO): YES